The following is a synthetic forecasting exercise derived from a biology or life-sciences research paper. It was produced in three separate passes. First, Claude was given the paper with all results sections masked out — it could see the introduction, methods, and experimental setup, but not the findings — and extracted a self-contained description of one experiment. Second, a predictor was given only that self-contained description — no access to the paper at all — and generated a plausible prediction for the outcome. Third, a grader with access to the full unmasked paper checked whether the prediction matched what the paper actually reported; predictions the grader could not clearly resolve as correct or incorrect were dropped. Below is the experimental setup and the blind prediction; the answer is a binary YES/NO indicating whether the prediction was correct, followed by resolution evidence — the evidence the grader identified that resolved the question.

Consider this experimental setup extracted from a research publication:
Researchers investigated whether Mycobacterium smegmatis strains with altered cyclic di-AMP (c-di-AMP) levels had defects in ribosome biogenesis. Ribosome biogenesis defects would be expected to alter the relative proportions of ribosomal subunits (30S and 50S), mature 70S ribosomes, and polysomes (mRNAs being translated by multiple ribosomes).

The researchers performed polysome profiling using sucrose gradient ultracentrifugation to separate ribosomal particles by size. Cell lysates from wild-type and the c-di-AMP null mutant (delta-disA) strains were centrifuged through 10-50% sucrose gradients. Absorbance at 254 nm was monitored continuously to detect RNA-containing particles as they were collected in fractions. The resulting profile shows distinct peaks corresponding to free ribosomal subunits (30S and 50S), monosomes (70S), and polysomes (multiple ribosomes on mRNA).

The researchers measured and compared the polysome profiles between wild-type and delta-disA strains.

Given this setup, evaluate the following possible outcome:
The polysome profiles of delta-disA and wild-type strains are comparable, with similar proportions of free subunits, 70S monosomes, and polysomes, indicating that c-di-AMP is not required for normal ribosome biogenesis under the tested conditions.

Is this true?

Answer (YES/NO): YES